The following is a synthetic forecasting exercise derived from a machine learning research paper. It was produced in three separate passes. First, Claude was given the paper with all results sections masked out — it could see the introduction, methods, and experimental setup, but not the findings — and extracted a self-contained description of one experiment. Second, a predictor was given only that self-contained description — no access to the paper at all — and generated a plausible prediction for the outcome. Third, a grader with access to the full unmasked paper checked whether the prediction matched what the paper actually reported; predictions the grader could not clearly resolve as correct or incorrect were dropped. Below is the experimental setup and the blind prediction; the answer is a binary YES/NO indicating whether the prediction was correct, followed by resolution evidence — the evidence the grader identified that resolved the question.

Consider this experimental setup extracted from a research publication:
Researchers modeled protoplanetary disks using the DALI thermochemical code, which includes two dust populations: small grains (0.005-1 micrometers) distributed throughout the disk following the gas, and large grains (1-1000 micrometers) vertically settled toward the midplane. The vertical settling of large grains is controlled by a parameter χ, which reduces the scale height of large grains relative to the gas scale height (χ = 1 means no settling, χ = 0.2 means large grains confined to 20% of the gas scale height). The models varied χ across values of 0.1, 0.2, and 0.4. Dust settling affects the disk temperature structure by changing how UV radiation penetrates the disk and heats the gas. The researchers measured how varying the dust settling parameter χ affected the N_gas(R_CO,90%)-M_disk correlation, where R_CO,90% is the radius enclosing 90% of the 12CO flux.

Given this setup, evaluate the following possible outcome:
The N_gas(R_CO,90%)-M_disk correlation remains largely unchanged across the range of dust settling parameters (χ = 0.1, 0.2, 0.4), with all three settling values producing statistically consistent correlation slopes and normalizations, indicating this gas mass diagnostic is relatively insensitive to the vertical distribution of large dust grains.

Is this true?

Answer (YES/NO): YES